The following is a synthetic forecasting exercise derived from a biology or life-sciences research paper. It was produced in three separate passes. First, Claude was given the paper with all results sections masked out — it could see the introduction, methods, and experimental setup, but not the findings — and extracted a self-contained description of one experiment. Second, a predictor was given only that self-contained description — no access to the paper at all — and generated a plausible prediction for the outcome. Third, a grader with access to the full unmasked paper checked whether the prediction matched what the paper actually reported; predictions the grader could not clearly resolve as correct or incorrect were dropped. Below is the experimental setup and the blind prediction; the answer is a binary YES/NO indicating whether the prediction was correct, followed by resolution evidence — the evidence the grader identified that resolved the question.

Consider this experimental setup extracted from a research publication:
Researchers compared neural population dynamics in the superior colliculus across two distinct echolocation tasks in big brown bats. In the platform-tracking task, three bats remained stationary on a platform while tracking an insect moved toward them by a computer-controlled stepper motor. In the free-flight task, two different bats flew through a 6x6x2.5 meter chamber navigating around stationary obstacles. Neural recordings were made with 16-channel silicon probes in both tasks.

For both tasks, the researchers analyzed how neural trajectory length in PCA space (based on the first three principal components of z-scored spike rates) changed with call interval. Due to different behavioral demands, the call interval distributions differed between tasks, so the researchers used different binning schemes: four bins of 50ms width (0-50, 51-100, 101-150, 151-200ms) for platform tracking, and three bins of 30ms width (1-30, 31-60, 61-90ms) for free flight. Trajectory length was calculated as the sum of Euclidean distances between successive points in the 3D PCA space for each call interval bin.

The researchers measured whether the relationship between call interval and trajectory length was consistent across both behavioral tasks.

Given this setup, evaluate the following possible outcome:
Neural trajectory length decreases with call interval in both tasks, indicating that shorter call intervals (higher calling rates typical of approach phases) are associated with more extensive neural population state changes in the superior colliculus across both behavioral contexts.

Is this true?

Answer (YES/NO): NO